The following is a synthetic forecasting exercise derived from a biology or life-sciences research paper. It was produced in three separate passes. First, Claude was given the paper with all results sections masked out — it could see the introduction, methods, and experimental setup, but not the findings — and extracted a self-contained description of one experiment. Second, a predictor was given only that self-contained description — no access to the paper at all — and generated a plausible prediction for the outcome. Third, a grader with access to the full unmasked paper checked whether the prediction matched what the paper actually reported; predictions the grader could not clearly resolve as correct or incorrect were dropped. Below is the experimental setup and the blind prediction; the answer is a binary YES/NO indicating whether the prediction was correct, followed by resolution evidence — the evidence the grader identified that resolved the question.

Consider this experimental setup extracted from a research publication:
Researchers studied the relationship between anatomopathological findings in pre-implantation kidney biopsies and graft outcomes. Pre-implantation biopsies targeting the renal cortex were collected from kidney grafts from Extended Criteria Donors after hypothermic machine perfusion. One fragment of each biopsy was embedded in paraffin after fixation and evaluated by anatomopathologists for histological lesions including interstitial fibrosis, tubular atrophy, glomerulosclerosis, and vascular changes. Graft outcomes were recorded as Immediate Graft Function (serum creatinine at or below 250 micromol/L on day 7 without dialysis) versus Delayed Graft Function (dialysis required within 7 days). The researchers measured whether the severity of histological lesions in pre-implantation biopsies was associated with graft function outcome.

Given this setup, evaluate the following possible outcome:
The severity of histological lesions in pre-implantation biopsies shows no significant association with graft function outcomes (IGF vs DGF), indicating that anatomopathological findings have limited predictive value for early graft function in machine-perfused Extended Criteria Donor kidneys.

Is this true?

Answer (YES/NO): YES